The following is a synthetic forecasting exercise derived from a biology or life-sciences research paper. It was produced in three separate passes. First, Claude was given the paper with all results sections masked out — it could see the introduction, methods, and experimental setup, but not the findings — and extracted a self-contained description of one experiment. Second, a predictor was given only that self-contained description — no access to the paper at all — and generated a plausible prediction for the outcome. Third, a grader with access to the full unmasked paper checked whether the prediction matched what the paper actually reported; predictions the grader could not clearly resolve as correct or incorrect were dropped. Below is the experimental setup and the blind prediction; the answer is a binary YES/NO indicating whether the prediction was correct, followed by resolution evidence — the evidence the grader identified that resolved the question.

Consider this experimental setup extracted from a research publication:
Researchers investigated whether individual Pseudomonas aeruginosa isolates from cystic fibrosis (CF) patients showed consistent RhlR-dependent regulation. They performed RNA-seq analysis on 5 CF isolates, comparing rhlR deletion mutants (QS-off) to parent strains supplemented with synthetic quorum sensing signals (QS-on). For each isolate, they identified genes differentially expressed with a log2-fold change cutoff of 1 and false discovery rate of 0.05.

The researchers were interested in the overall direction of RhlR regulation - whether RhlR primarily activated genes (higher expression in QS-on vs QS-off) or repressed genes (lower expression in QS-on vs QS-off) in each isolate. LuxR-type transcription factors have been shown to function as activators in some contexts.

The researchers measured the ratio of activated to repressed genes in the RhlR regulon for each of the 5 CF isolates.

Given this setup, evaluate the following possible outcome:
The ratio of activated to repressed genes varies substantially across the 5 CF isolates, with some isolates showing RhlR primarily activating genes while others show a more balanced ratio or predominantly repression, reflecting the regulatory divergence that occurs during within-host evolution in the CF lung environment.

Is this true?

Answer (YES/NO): NO